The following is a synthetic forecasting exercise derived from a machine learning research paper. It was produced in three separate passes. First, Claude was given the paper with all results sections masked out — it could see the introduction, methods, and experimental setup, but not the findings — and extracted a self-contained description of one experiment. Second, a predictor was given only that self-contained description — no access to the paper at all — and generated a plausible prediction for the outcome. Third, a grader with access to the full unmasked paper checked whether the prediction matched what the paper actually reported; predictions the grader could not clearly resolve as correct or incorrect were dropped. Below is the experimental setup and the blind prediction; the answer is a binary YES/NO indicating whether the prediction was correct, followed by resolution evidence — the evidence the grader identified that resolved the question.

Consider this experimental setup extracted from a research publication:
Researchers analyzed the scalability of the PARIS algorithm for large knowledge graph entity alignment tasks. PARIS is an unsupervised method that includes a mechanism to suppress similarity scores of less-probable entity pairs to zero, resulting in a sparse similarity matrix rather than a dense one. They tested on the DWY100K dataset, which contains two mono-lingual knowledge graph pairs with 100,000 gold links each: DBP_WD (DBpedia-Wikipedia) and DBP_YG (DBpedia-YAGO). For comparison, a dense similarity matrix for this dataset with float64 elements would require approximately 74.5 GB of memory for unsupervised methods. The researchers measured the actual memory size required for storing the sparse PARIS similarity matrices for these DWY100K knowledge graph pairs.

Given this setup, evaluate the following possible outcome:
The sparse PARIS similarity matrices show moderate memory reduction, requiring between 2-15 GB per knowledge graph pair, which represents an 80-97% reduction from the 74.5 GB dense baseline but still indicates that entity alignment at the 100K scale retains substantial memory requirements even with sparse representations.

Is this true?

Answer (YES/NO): NO